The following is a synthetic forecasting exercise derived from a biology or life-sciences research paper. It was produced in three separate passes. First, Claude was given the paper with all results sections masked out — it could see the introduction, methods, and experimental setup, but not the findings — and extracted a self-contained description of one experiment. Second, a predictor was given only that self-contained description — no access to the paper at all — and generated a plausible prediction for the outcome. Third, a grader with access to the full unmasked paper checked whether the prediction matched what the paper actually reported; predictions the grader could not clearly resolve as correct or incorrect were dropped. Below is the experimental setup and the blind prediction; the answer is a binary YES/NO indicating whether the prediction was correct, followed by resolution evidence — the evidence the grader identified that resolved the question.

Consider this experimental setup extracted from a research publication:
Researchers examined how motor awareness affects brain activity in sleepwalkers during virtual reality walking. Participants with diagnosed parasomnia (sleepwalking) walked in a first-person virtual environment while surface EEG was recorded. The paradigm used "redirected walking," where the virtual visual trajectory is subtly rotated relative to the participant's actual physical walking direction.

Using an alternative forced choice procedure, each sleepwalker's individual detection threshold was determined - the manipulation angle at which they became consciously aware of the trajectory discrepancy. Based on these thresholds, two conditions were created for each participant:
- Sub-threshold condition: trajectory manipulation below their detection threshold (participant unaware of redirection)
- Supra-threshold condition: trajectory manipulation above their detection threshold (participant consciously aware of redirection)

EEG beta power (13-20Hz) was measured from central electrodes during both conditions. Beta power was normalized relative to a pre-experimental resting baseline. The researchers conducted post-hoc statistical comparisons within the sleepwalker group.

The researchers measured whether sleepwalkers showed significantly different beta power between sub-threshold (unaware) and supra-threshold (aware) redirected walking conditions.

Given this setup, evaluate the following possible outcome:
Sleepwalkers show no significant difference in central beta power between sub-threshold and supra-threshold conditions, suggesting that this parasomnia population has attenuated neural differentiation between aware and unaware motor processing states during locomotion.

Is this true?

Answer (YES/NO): NO